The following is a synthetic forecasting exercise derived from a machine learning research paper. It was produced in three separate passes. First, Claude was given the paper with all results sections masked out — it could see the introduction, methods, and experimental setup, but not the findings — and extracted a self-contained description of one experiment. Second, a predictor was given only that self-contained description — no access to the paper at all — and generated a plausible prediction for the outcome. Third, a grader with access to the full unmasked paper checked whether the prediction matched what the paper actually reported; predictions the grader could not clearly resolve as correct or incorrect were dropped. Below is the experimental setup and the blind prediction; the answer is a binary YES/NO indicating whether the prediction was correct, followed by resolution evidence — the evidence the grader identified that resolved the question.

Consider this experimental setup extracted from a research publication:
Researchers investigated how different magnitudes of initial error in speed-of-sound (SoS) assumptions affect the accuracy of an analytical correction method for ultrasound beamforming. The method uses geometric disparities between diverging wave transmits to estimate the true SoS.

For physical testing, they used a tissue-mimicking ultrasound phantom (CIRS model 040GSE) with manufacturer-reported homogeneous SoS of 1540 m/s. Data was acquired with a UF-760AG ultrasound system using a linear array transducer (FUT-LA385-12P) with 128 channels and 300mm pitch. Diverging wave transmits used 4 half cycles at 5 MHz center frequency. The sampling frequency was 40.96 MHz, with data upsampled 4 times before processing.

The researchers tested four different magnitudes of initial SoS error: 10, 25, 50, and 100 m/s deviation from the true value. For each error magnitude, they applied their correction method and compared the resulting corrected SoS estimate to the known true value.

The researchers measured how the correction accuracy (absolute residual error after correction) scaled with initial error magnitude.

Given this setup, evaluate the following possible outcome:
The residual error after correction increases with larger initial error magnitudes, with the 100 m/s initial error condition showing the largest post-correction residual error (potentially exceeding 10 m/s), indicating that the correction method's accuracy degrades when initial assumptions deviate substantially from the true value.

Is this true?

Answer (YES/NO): NO